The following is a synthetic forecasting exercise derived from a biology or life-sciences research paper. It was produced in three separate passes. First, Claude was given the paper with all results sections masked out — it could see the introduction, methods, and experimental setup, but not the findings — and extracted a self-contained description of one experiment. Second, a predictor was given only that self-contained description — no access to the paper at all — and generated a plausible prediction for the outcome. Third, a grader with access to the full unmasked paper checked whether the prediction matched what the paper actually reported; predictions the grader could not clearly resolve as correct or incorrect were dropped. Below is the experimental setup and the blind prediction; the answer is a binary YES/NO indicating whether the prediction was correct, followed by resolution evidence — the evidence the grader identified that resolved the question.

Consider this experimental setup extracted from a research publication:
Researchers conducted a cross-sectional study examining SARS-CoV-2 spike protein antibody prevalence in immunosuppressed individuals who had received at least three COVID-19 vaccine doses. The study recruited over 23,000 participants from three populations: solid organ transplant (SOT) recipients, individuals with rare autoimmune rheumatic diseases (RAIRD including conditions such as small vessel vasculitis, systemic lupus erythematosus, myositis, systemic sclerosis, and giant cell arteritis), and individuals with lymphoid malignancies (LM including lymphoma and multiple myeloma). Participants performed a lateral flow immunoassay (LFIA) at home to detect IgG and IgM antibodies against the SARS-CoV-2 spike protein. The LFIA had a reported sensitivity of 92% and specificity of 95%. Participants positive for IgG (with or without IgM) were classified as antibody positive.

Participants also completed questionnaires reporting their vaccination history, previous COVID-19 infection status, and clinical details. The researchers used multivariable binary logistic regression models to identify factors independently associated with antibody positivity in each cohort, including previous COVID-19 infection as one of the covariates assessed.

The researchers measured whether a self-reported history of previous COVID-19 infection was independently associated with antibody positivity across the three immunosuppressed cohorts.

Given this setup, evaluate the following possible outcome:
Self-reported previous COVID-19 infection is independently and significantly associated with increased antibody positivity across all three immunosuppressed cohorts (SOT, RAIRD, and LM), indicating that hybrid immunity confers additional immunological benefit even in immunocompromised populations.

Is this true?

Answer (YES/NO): YES